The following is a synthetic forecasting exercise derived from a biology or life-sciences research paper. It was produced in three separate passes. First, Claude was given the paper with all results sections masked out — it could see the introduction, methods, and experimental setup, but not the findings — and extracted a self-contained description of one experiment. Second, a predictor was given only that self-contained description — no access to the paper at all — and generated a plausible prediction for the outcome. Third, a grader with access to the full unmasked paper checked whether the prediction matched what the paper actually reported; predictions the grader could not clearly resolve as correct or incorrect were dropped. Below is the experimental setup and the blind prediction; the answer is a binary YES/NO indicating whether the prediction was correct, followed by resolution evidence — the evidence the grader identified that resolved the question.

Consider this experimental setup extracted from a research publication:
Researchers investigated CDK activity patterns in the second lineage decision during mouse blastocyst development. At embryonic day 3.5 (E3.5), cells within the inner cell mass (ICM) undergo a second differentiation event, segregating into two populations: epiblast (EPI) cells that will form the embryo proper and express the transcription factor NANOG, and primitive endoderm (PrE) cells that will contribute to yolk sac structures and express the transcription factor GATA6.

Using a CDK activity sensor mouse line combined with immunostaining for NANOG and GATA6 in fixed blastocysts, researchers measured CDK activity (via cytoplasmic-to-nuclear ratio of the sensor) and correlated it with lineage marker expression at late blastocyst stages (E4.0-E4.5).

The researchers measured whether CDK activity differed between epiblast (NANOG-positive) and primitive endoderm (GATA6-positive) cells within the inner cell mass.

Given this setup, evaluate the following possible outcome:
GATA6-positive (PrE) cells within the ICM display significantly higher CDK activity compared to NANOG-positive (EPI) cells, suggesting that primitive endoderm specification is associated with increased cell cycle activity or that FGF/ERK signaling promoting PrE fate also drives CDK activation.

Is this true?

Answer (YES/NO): NO